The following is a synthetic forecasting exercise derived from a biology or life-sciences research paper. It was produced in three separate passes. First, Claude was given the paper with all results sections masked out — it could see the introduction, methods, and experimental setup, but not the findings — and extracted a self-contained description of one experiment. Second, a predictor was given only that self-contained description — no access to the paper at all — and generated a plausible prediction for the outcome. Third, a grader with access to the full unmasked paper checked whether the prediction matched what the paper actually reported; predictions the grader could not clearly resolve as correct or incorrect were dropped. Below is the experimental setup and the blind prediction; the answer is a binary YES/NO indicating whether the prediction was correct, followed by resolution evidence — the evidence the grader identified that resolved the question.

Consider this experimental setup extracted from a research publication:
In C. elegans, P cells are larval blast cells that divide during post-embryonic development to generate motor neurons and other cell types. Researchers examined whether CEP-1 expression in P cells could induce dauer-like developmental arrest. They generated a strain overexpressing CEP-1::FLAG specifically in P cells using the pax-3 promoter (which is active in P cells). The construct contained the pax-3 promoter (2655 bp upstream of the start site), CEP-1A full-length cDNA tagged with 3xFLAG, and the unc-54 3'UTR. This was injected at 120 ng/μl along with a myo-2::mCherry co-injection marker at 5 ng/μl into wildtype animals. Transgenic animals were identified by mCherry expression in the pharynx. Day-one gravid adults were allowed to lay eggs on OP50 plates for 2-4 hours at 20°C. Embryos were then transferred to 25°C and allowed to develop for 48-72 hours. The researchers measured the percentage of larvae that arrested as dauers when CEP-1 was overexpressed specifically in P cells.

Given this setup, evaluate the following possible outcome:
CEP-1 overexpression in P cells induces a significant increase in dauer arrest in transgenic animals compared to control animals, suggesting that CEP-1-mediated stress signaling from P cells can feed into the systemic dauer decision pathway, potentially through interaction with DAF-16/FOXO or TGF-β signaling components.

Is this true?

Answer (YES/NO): NO